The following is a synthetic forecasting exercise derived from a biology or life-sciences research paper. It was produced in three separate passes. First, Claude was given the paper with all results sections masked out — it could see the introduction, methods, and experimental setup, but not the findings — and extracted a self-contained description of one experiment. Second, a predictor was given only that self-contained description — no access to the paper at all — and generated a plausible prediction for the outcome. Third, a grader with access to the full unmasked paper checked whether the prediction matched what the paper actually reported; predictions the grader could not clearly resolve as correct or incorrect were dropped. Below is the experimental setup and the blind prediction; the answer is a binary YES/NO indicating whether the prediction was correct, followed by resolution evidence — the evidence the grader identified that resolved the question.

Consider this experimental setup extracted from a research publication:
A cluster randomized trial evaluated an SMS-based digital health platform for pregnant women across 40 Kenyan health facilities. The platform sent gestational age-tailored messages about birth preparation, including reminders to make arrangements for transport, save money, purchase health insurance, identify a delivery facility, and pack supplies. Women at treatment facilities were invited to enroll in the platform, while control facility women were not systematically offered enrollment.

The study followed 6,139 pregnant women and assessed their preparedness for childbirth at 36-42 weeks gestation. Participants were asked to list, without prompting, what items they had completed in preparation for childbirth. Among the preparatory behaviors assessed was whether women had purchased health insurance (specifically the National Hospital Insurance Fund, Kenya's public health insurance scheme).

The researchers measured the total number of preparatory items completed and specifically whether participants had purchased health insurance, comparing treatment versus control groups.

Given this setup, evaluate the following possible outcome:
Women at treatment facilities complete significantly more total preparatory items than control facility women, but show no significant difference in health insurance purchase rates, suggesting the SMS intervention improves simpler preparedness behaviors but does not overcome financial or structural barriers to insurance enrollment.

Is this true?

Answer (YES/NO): NO